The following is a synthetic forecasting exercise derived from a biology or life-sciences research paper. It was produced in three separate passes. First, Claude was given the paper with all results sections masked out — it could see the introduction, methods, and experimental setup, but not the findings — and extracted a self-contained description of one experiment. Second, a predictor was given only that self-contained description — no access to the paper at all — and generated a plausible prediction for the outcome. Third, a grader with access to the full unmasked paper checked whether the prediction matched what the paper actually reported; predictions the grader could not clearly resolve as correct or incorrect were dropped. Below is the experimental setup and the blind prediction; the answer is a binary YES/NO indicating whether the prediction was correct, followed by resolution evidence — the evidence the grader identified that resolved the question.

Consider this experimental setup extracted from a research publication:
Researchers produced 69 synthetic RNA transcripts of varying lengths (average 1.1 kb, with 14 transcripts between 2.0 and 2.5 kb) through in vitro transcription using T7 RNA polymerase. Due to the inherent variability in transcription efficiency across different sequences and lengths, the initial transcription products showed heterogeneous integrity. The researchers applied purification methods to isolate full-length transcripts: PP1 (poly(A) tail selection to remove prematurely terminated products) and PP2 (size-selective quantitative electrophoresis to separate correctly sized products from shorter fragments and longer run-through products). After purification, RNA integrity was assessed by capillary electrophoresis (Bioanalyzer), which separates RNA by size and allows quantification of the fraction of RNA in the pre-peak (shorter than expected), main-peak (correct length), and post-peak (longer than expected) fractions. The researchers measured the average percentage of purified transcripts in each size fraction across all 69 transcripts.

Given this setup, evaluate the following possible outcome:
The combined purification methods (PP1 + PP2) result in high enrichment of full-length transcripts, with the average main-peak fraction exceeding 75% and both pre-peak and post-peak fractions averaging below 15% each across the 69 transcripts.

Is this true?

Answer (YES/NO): YES